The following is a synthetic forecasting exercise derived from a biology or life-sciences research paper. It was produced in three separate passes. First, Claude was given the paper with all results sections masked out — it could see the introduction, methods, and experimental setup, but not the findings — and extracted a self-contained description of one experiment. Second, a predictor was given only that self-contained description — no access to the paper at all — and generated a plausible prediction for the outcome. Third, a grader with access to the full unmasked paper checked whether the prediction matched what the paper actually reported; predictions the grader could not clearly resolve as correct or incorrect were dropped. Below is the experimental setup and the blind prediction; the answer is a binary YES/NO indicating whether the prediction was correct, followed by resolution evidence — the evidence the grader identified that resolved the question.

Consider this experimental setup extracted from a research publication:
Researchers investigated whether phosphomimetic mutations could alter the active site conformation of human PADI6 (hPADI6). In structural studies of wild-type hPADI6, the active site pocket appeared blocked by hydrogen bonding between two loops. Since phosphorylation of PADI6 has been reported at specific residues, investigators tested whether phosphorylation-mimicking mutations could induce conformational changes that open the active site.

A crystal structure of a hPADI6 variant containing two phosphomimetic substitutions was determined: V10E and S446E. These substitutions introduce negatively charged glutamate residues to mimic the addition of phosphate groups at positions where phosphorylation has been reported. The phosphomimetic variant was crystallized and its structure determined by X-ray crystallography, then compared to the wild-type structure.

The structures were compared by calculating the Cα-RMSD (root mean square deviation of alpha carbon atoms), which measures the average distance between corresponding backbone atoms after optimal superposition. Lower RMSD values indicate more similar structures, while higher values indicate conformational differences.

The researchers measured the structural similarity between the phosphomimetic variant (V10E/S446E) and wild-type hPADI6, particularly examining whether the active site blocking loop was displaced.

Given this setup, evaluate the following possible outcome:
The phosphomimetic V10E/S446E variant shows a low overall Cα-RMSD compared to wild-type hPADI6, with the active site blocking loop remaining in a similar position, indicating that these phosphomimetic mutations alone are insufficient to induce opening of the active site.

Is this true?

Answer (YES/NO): YES